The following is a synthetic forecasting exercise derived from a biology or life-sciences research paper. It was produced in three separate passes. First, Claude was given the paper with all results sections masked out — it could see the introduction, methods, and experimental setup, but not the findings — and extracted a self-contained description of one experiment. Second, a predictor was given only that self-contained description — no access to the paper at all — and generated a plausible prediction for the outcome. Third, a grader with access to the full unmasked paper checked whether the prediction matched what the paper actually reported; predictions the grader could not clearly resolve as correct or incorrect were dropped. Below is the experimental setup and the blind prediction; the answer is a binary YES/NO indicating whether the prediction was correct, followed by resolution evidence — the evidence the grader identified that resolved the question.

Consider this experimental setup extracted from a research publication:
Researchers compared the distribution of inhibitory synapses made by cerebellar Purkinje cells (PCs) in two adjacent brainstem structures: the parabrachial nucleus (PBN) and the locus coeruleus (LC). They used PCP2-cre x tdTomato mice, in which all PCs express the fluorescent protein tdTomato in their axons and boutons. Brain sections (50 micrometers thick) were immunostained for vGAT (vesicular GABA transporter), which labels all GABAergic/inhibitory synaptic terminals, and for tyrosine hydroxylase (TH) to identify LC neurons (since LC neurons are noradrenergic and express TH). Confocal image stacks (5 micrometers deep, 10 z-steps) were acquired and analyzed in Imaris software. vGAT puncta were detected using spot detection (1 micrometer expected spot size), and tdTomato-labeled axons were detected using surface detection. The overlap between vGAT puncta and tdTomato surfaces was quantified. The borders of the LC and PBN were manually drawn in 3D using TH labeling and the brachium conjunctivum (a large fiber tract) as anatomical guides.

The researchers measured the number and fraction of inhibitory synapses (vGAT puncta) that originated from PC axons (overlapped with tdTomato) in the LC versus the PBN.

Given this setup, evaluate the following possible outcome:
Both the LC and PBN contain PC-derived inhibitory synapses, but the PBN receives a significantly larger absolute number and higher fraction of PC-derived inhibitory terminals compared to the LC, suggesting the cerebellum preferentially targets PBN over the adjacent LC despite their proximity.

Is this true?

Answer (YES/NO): YES